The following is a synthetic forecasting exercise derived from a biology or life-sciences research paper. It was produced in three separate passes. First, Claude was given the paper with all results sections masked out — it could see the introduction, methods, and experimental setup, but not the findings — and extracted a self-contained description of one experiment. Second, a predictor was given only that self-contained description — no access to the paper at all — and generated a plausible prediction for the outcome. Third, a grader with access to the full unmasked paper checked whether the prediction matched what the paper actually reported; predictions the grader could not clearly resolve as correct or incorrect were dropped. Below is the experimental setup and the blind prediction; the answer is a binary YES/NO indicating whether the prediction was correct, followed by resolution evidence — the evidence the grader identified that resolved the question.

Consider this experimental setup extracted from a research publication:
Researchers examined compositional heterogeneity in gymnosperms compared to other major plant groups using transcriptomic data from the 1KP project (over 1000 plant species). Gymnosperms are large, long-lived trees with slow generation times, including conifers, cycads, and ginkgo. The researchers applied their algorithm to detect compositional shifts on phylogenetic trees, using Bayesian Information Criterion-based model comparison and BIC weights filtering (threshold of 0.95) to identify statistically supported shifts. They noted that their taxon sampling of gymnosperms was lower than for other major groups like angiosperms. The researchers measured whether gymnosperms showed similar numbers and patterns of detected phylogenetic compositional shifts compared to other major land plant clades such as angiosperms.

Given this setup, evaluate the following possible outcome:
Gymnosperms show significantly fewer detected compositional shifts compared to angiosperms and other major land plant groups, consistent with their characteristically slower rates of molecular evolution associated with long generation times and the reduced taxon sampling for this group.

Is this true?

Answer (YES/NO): YES